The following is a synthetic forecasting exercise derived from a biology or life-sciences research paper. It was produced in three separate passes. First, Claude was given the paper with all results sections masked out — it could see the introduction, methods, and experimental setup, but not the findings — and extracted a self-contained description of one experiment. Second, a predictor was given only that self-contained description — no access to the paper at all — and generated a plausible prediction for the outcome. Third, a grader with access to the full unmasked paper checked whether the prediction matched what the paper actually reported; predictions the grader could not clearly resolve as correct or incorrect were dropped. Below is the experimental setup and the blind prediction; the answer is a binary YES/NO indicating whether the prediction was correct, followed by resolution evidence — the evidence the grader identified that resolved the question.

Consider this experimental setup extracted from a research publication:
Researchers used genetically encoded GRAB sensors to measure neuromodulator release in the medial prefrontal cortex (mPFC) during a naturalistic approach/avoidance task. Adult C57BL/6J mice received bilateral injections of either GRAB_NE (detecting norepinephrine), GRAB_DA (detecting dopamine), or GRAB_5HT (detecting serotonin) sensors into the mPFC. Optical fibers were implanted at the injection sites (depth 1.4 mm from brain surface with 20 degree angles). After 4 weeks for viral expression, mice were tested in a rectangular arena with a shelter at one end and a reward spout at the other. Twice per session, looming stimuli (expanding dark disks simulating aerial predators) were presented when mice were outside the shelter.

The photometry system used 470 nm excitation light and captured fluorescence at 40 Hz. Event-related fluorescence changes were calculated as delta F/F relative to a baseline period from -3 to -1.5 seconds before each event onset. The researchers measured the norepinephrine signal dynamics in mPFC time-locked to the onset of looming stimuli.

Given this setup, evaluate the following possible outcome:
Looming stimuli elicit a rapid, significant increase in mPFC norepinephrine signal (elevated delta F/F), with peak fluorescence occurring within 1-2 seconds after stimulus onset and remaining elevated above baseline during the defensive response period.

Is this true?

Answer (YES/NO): YES